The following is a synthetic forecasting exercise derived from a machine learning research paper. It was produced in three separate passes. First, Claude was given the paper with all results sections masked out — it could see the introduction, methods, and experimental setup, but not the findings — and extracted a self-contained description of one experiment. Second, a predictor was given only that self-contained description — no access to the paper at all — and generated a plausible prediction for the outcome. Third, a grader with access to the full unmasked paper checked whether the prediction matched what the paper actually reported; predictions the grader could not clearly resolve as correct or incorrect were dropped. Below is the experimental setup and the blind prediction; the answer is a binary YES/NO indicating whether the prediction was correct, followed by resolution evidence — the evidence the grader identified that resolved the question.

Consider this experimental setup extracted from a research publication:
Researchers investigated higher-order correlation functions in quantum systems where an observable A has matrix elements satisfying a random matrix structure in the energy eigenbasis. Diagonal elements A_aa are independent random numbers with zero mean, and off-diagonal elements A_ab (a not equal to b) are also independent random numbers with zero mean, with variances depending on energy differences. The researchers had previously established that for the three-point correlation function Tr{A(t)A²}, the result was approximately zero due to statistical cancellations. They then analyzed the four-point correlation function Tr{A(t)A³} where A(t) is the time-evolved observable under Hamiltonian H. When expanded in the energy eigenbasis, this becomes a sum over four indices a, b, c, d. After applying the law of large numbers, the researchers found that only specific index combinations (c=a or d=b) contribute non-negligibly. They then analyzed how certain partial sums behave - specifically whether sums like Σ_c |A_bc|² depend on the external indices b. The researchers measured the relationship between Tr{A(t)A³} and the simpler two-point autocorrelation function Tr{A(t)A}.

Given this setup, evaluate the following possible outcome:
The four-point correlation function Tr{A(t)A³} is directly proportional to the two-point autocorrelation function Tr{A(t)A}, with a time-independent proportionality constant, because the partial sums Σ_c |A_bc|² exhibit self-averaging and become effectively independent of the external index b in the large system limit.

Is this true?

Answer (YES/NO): YES